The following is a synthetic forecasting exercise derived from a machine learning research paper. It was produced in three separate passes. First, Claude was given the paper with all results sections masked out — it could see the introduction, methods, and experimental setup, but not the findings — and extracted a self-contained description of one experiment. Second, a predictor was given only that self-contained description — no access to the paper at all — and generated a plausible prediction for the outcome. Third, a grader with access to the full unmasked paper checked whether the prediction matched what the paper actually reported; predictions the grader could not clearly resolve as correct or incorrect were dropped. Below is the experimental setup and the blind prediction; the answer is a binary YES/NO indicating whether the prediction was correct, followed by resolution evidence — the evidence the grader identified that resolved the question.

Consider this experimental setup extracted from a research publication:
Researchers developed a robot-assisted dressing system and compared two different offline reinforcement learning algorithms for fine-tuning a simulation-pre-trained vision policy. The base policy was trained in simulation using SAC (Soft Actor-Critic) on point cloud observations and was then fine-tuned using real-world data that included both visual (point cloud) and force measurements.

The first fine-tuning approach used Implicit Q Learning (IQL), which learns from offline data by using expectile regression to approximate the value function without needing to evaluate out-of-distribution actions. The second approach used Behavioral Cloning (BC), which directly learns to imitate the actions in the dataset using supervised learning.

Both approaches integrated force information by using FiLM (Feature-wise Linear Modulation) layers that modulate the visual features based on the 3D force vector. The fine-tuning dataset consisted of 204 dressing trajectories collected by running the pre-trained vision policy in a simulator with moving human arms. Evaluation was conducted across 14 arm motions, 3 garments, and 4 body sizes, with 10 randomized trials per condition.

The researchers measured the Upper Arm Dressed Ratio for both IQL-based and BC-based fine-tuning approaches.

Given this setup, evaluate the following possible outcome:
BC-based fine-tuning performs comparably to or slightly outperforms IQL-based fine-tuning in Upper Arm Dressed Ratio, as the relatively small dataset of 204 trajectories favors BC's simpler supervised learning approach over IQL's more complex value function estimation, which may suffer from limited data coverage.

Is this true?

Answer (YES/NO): NO